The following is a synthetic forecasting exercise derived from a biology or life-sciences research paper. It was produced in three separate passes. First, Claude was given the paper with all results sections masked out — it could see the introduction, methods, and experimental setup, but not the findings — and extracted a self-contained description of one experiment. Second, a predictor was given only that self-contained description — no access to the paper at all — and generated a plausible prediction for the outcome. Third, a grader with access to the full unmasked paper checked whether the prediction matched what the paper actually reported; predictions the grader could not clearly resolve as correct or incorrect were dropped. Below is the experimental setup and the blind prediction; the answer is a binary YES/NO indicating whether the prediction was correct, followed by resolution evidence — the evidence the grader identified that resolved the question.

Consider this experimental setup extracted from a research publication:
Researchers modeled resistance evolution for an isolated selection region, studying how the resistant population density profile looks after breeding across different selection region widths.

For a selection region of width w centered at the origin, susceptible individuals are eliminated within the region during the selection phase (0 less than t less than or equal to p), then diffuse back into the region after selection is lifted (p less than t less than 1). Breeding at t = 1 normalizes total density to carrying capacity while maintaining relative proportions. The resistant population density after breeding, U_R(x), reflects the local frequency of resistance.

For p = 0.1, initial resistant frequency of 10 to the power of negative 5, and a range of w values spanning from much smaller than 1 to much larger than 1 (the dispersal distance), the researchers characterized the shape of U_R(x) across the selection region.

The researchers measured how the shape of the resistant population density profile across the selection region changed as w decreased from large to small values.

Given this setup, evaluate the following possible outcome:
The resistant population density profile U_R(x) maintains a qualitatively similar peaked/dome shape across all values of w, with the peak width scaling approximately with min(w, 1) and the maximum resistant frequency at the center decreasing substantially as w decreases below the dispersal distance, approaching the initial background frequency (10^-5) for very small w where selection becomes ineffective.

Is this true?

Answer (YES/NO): NO